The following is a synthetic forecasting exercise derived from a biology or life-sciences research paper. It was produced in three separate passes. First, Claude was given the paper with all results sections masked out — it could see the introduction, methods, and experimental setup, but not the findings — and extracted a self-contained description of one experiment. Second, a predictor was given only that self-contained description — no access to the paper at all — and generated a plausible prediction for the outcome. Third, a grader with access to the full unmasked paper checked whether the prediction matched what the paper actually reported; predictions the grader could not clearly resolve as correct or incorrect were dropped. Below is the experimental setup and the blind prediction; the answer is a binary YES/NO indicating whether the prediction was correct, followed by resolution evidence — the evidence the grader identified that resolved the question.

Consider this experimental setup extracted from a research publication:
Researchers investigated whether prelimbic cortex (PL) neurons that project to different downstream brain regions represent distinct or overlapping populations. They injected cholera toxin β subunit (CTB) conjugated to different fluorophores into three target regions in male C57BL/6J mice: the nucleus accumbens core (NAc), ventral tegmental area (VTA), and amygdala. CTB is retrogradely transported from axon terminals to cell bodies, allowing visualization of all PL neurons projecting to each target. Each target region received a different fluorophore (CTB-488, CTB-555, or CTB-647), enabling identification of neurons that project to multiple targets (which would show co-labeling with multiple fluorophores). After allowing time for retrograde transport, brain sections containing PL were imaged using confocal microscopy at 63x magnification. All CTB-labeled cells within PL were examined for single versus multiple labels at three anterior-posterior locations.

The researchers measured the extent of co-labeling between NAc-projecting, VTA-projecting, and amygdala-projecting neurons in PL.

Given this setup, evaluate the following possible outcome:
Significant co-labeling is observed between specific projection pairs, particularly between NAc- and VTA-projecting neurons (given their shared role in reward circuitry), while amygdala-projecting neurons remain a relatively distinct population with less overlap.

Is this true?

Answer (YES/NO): NO